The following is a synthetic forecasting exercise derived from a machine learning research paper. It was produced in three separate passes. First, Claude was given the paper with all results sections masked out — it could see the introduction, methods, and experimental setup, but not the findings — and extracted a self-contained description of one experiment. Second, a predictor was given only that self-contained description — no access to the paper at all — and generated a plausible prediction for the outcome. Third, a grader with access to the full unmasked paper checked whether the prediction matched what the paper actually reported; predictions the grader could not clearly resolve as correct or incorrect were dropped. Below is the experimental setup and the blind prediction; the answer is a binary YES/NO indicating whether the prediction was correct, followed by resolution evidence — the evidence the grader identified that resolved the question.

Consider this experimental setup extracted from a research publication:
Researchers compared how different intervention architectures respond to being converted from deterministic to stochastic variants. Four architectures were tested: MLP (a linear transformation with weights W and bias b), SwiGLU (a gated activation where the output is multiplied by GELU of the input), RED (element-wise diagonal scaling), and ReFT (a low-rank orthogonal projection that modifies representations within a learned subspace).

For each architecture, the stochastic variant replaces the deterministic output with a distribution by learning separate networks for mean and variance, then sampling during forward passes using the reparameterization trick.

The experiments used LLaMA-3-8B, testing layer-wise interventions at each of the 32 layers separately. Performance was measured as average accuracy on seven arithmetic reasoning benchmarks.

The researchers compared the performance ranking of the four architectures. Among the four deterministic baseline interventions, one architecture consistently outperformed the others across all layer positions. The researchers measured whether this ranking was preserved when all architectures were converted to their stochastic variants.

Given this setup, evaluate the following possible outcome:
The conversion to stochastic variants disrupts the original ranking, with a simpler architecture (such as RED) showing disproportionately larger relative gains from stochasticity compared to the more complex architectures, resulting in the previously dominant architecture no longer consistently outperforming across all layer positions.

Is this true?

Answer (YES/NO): NO